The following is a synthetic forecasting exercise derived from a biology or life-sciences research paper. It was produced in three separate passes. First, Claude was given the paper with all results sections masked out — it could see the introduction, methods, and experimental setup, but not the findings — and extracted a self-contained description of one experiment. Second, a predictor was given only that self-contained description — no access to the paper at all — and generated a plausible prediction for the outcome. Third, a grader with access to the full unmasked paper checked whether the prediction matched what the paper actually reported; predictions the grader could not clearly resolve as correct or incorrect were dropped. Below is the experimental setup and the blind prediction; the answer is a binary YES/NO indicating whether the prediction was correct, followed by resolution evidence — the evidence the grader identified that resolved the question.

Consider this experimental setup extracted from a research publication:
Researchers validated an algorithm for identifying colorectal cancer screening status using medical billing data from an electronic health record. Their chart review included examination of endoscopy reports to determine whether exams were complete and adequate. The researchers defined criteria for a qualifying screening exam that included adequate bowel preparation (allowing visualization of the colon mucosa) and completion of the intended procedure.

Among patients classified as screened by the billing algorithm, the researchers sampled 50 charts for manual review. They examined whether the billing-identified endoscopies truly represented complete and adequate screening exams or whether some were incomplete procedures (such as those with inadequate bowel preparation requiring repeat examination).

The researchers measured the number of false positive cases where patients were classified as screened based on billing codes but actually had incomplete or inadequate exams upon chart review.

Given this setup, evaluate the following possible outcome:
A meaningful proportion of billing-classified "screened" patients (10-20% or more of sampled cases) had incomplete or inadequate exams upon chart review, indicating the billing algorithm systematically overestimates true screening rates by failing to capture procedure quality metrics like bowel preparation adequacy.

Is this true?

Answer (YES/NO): NO